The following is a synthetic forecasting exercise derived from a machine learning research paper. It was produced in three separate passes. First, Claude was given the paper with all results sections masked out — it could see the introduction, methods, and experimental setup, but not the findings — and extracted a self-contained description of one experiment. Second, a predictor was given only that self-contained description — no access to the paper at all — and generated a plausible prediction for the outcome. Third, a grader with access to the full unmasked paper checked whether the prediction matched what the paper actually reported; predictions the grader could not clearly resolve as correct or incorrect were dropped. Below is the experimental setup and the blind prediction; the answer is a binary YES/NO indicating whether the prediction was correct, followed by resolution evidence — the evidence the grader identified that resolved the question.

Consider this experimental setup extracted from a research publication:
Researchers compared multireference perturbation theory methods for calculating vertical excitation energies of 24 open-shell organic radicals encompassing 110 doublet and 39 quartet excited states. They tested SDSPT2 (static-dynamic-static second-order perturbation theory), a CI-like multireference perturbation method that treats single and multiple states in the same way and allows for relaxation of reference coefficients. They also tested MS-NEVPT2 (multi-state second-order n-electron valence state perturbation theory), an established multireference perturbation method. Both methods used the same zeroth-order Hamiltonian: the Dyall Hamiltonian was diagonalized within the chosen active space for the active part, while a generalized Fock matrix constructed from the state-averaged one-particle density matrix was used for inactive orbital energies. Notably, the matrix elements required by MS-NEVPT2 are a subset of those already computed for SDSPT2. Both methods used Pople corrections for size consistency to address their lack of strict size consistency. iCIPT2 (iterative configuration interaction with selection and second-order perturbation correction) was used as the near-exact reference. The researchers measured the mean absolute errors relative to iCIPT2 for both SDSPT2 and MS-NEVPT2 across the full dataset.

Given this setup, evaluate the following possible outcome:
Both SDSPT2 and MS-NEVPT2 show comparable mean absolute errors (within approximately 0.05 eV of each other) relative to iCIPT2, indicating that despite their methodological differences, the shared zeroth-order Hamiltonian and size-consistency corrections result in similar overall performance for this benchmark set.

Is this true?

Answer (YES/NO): YES